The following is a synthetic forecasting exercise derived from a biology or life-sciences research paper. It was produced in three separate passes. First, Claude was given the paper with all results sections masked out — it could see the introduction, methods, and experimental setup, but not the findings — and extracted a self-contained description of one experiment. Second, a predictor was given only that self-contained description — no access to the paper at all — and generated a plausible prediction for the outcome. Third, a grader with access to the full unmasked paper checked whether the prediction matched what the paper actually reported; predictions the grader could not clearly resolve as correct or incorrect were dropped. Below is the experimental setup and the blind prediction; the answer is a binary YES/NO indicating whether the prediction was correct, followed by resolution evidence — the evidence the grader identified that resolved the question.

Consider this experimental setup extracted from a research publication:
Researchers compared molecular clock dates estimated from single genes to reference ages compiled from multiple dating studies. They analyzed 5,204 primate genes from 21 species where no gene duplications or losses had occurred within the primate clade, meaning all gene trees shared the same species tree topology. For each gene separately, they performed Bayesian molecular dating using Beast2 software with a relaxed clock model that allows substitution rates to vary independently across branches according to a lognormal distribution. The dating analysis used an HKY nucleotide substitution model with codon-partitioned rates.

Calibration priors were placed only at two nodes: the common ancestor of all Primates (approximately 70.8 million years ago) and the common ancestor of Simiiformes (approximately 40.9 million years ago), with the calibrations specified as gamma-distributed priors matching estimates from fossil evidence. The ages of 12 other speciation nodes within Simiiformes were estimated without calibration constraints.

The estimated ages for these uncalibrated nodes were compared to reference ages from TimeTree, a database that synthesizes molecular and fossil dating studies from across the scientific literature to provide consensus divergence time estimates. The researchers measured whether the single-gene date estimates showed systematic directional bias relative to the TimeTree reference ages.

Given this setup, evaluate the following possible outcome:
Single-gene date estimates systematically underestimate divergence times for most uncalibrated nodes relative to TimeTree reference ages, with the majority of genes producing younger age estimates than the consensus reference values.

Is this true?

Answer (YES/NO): YES